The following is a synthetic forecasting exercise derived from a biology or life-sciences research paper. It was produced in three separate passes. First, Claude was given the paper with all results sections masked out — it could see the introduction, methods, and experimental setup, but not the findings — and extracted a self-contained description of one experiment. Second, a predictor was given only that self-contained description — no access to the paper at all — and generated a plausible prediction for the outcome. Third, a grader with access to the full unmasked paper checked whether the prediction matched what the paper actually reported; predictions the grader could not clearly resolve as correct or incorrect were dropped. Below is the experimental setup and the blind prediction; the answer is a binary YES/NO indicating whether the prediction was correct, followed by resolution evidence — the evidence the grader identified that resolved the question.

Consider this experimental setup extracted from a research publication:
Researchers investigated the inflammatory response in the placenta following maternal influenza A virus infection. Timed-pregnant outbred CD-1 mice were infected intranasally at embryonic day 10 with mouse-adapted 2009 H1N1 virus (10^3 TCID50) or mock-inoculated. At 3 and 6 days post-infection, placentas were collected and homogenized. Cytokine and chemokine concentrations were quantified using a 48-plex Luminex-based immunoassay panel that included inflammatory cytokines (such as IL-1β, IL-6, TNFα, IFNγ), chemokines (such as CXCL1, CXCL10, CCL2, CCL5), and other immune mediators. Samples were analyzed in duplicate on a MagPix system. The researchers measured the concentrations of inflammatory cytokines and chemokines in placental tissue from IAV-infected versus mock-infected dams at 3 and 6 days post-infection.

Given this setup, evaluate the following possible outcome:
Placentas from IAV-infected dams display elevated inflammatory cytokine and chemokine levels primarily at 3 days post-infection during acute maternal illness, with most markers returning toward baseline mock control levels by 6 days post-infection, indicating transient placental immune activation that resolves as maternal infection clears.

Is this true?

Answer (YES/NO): NO